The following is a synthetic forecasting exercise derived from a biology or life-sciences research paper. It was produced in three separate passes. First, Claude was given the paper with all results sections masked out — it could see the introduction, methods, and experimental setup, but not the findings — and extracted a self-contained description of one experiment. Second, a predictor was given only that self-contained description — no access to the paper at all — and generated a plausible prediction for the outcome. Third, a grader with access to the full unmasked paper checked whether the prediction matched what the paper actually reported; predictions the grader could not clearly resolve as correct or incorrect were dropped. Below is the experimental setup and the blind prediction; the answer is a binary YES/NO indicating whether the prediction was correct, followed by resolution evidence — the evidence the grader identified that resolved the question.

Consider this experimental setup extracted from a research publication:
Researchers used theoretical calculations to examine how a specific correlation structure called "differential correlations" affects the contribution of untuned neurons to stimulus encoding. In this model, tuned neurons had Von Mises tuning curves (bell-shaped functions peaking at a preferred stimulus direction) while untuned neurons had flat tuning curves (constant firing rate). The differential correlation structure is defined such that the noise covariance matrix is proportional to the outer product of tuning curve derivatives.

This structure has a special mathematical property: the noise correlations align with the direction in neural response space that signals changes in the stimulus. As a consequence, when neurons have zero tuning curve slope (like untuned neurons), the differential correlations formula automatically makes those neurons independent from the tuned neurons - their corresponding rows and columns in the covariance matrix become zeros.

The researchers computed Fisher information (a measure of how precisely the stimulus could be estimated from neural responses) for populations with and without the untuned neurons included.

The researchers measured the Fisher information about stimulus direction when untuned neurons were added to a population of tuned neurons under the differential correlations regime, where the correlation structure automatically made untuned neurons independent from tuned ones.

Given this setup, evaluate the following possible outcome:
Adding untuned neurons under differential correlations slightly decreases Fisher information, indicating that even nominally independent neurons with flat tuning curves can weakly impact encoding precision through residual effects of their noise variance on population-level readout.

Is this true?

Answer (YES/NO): NO